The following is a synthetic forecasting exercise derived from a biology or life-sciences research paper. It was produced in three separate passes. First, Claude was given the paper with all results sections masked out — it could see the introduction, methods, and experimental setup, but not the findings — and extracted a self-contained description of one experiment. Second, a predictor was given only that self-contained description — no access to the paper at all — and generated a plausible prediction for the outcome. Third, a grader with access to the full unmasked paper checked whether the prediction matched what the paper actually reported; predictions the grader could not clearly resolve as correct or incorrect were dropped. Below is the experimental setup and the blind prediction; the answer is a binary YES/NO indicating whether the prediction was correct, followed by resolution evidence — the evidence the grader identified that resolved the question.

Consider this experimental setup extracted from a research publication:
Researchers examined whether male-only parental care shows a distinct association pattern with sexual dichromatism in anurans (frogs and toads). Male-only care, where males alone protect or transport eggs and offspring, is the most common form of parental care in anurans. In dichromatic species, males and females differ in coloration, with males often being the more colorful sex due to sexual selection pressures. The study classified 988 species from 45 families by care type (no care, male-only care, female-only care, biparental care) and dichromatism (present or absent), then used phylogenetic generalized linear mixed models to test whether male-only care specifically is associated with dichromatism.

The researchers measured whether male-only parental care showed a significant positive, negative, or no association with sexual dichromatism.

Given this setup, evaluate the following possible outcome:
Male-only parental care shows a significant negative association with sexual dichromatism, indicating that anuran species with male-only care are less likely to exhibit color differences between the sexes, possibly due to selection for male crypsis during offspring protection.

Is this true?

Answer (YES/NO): YES